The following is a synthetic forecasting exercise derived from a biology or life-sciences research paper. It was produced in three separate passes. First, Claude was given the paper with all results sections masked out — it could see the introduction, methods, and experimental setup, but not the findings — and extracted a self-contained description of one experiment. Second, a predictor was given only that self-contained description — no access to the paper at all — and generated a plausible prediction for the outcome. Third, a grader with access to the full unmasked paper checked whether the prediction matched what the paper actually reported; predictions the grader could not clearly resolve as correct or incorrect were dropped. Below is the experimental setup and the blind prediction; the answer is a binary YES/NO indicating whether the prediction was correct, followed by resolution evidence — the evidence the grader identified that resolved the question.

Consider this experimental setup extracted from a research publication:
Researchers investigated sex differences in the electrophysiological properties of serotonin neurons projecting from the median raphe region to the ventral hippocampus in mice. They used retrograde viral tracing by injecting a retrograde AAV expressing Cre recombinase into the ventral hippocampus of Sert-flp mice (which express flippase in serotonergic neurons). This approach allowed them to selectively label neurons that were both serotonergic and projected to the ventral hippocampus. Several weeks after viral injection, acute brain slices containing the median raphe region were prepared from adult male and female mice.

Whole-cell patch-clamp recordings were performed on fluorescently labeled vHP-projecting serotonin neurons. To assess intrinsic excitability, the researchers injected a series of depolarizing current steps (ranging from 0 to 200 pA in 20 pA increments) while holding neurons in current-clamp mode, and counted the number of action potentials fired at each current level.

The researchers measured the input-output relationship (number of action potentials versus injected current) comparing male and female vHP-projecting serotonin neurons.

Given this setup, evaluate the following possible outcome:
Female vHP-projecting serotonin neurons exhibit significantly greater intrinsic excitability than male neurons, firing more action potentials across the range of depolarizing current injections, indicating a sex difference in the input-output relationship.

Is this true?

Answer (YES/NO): YES